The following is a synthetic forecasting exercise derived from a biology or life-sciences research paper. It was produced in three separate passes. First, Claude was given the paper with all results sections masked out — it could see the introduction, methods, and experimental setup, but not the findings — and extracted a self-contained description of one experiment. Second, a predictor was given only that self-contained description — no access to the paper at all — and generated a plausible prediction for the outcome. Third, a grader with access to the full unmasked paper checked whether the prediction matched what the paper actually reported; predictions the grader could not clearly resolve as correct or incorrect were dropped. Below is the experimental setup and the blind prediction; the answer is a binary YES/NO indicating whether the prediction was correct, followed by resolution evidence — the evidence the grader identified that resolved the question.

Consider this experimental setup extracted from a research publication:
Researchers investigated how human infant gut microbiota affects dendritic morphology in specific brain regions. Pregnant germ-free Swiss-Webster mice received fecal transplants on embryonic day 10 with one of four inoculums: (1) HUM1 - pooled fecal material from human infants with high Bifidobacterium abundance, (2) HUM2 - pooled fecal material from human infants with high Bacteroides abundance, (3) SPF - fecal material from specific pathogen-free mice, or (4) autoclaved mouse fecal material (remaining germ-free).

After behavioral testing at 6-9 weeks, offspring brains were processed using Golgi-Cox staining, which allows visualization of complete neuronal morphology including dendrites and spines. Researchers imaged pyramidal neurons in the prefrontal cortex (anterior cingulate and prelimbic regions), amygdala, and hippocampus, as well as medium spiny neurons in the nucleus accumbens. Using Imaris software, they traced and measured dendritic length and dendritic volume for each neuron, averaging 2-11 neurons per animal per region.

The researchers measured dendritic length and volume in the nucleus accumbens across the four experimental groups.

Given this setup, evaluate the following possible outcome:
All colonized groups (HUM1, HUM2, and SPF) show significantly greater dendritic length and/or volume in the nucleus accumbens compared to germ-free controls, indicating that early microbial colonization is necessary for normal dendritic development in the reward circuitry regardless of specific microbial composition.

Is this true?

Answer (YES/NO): NO